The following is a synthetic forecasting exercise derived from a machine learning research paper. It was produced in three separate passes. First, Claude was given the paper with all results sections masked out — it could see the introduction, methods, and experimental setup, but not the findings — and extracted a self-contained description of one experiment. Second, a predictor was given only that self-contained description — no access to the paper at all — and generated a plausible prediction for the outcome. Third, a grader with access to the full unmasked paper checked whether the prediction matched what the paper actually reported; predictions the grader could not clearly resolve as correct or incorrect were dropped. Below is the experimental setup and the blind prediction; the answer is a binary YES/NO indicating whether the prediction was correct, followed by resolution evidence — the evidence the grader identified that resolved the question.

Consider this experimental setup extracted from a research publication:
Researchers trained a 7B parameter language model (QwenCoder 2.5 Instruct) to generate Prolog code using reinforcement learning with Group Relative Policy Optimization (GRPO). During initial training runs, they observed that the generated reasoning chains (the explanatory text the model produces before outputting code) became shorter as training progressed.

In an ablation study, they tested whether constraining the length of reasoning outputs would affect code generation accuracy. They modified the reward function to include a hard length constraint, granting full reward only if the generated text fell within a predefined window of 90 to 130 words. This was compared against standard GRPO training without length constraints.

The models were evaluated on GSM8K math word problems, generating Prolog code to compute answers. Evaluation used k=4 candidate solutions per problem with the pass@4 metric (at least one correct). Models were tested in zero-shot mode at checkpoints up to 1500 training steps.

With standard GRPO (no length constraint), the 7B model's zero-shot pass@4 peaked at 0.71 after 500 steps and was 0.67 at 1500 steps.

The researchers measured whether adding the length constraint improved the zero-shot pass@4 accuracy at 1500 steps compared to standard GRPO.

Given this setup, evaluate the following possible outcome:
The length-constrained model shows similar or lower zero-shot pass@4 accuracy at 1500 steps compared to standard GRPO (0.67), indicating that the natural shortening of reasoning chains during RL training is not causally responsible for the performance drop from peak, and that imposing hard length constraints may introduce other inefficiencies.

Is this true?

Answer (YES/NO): NO